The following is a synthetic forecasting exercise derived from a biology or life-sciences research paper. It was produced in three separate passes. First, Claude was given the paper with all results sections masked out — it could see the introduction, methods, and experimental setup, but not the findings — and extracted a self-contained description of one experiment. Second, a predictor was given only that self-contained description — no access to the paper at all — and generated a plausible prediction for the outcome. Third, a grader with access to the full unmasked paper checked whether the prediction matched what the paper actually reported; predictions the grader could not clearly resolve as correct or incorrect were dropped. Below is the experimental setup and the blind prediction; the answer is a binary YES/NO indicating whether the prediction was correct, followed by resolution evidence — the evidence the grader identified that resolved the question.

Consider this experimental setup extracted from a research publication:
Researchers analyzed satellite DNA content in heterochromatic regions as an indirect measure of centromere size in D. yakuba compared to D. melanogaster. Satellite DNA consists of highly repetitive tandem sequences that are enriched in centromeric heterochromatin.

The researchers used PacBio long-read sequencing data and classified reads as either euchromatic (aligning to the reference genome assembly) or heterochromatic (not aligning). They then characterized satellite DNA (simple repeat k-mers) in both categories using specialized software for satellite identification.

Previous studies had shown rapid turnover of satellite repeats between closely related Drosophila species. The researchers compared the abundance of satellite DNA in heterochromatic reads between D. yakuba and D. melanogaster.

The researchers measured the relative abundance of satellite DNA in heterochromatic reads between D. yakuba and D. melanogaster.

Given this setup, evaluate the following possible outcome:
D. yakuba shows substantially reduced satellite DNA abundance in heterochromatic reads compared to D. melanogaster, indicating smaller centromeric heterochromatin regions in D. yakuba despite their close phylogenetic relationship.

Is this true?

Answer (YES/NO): YES